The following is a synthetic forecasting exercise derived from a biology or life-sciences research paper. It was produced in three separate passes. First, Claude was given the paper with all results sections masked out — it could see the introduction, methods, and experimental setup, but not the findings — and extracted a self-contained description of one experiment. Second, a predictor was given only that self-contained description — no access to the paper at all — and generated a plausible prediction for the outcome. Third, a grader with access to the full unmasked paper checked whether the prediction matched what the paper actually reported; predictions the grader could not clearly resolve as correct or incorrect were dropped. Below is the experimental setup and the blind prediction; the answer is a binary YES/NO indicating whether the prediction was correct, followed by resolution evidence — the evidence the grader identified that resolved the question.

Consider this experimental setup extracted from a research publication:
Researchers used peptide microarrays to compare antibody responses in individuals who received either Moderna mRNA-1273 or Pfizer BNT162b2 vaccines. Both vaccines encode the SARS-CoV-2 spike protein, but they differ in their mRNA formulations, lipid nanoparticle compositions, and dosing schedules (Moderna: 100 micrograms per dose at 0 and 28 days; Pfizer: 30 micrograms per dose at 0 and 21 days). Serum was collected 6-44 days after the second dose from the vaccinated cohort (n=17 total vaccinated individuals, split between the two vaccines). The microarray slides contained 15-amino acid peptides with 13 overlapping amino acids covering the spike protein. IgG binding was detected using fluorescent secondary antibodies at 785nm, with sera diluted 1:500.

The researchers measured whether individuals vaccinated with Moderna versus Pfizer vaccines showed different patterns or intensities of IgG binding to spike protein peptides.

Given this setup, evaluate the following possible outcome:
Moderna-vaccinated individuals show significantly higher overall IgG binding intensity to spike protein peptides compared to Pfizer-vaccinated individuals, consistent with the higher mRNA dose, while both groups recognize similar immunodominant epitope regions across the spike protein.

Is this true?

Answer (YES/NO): NO